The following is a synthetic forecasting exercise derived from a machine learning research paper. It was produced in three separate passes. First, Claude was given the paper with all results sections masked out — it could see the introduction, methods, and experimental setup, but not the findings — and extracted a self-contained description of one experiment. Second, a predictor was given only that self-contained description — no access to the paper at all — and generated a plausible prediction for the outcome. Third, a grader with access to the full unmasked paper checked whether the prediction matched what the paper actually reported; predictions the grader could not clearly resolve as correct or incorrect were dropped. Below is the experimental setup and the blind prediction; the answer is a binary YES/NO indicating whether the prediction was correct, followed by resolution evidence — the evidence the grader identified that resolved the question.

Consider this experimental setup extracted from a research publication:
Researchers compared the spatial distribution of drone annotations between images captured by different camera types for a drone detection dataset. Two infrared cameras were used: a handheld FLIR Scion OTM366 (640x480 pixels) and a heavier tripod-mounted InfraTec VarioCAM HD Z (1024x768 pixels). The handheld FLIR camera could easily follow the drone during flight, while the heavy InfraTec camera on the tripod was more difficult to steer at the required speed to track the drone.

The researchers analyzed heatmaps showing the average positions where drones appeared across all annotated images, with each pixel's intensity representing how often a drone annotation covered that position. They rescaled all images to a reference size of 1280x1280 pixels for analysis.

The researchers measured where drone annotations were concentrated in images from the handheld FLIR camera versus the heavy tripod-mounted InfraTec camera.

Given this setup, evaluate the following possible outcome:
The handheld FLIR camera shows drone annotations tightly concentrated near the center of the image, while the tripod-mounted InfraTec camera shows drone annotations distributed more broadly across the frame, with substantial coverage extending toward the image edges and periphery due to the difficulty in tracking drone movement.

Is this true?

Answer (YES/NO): YES